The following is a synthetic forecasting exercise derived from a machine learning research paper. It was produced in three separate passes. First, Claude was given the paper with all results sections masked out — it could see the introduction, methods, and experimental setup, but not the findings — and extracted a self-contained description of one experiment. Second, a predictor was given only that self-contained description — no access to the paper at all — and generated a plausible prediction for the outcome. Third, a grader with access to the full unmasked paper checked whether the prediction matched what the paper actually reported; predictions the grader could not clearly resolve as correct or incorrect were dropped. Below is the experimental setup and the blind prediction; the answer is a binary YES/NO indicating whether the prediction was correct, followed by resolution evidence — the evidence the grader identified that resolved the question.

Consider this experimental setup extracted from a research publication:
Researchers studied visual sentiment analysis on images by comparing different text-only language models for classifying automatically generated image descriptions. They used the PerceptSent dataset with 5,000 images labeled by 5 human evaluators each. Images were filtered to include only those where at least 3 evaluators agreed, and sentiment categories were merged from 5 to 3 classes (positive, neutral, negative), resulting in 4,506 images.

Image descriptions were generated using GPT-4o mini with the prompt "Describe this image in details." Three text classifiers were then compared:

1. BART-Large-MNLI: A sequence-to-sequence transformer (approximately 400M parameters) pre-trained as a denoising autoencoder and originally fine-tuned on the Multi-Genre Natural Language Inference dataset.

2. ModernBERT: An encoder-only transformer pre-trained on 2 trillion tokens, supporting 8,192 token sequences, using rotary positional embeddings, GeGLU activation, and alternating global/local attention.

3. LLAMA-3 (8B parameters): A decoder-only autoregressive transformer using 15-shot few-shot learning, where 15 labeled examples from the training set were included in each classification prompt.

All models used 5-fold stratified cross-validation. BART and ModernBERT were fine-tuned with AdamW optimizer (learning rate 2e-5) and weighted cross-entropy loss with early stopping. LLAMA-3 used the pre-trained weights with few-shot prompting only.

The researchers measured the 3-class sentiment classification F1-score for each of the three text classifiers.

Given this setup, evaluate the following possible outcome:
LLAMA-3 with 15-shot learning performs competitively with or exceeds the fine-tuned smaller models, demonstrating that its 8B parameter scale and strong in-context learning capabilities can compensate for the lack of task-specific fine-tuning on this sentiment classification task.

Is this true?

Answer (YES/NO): NO